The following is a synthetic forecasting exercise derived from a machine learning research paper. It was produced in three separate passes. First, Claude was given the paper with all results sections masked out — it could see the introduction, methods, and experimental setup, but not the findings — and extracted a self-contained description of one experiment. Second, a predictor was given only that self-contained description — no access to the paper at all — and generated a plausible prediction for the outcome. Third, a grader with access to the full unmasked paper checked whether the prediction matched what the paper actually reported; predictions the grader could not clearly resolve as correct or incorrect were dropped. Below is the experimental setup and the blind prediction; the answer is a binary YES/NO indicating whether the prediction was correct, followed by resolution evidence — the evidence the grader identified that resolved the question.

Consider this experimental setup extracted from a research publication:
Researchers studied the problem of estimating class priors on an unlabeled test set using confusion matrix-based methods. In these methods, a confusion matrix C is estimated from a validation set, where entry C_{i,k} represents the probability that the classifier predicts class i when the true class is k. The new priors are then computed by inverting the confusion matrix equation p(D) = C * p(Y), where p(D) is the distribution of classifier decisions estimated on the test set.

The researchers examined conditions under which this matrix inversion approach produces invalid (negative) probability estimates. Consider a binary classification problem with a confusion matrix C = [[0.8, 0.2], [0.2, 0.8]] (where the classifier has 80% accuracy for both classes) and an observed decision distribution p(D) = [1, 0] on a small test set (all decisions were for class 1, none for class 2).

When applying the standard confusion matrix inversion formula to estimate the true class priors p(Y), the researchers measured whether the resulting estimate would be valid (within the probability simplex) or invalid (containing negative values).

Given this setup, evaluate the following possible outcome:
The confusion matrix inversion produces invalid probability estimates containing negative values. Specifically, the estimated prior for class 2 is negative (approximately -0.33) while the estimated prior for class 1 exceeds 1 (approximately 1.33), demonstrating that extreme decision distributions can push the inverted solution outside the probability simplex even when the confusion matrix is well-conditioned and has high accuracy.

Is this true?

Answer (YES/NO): YES